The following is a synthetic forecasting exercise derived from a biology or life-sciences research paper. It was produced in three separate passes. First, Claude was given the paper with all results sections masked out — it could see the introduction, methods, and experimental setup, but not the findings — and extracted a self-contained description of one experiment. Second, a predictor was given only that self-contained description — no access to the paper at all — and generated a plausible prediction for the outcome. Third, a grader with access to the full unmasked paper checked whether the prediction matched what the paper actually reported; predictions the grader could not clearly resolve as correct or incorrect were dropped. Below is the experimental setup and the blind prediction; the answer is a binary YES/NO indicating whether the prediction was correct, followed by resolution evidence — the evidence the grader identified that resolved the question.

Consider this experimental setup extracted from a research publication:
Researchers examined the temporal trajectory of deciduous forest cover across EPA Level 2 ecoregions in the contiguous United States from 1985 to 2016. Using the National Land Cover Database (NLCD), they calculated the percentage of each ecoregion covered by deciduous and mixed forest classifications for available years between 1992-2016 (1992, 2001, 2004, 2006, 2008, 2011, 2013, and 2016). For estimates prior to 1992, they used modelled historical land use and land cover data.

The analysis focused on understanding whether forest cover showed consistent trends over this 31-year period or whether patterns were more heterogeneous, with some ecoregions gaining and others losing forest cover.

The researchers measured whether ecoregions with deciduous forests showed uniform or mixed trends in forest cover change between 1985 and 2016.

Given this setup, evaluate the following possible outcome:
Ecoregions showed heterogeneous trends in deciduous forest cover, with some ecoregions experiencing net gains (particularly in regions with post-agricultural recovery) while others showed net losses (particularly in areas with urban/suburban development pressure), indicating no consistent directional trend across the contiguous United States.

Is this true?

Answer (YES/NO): NO